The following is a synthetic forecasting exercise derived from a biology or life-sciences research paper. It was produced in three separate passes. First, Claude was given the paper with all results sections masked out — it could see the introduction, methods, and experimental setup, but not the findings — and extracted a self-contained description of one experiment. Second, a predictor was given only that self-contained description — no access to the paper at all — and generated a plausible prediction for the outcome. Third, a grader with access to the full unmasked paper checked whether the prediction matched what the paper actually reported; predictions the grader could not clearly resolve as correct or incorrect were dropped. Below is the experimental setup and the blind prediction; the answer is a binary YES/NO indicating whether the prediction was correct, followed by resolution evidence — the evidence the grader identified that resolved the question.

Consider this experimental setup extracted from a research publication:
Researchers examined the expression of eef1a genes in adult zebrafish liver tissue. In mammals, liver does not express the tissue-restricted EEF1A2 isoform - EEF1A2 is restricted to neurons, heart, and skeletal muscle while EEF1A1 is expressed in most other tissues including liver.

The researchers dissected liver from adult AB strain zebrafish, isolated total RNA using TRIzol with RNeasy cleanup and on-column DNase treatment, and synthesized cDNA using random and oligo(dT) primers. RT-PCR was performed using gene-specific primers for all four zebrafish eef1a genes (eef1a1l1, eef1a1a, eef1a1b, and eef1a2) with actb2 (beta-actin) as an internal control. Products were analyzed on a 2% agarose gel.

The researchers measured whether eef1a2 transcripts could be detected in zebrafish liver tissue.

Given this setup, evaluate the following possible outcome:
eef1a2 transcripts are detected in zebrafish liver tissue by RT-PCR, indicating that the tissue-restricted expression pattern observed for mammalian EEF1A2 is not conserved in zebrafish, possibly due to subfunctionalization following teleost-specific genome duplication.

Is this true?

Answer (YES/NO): NO